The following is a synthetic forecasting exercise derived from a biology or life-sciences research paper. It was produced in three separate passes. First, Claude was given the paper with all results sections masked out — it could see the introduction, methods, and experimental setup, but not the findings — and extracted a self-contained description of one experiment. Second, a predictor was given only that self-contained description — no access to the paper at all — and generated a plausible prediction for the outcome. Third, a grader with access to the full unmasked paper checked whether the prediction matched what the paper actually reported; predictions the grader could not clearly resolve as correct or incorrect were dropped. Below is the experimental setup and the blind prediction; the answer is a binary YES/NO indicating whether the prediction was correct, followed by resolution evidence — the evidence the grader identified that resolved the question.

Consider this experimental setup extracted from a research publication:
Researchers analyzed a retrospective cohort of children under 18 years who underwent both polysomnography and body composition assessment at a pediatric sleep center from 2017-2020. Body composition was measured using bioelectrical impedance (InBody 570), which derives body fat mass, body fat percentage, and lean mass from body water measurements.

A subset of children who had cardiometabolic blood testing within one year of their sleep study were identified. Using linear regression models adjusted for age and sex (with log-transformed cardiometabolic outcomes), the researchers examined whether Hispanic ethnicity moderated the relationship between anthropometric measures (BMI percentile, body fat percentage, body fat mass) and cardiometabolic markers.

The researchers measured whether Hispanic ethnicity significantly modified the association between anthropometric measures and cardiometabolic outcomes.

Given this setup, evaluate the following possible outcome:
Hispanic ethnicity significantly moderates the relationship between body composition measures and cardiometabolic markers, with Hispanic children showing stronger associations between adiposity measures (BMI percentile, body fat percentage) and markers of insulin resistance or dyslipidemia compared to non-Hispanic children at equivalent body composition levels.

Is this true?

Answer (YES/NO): NO